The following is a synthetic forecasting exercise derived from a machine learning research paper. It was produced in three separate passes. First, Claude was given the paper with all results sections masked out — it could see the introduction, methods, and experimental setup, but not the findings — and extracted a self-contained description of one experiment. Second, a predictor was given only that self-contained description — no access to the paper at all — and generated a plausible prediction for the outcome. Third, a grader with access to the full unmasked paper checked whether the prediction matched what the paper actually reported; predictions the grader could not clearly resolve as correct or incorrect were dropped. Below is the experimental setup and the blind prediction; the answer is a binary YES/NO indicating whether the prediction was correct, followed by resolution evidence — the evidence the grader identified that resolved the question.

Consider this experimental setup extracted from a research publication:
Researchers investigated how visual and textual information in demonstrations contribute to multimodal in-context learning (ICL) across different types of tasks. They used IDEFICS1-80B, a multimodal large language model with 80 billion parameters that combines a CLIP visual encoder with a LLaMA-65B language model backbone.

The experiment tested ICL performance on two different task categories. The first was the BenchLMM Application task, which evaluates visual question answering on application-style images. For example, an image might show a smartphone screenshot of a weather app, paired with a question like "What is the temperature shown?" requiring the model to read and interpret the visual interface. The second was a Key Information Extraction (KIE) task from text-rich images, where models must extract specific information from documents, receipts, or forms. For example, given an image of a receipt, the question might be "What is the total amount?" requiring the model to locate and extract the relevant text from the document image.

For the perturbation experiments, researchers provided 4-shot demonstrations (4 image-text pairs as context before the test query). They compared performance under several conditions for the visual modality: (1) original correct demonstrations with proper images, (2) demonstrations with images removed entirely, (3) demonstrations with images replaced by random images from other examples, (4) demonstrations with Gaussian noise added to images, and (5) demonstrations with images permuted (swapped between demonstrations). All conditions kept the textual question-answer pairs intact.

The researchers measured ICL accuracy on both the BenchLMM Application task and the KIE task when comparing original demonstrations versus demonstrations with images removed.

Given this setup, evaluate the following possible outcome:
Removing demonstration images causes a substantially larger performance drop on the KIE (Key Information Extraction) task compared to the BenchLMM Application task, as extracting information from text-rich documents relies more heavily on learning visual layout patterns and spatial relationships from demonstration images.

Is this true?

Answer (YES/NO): YES